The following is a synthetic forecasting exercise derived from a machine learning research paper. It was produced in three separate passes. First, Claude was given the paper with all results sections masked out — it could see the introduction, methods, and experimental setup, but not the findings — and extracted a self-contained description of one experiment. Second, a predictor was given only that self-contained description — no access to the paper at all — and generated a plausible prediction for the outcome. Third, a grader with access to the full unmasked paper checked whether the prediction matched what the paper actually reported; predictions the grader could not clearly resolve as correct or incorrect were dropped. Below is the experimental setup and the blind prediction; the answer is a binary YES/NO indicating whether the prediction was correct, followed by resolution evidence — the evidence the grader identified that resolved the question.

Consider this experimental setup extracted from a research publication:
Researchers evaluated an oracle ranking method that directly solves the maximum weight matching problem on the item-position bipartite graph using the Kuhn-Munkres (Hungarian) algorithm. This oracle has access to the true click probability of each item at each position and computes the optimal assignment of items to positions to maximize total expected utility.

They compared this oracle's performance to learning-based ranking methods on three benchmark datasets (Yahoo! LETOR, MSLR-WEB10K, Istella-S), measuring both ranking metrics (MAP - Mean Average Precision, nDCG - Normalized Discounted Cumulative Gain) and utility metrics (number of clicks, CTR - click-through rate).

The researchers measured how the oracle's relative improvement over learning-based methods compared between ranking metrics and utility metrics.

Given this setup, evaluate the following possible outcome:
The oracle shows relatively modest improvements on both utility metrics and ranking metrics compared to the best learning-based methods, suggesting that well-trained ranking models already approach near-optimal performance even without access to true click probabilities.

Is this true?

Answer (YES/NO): NO